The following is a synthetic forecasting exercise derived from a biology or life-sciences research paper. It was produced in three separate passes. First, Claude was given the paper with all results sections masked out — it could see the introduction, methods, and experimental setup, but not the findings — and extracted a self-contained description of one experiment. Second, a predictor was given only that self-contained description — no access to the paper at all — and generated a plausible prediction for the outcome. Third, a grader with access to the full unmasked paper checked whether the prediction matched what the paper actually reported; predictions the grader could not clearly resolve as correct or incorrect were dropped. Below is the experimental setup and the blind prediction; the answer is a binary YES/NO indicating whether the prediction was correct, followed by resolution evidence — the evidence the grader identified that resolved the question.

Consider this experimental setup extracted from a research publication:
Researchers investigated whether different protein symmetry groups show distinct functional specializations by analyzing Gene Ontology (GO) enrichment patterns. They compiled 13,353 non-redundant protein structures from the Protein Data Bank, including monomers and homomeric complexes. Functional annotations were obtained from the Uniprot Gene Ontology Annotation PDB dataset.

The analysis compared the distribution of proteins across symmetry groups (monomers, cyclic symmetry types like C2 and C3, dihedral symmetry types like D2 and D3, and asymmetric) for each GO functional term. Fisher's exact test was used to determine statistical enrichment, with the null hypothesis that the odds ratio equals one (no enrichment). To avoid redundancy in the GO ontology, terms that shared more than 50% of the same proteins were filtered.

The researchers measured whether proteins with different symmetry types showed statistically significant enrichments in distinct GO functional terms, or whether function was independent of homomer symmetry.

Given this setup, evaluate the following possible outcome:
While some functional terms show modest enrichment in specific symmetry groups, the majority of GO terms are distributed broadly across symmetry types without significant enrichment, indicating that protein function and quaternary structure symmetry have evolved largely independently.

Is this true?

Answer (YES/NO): NO